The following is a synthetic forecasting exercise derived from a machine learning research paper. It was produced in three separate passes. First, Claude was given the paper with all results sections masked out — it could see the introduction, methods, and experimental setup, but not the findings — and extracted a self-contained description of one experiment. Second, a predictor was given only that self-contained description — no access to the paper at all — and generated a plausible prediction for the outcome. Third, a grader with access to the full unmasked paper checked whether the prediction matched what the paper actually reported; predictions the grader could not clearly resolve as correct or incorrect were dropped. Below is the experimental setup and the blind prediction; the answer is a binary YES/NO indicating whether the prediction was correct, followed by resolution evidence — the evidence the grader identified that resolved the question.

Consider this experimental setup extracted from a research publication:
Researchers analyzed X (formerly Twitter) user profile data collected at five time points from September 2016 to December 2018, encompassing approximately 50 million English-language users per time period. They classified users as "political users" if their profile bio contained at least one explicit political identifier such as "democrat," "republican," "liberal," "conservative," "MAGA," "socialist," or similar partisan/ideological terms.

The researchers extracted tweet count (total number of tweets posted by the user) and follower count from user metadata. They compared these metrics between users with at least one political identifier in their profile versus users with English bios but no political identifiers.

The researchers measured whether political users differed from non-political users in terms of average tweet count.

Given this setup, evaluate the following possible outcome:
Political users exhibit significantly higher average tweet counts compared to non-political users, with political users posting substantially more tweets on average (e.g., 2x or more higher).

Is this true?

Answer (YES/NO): NO